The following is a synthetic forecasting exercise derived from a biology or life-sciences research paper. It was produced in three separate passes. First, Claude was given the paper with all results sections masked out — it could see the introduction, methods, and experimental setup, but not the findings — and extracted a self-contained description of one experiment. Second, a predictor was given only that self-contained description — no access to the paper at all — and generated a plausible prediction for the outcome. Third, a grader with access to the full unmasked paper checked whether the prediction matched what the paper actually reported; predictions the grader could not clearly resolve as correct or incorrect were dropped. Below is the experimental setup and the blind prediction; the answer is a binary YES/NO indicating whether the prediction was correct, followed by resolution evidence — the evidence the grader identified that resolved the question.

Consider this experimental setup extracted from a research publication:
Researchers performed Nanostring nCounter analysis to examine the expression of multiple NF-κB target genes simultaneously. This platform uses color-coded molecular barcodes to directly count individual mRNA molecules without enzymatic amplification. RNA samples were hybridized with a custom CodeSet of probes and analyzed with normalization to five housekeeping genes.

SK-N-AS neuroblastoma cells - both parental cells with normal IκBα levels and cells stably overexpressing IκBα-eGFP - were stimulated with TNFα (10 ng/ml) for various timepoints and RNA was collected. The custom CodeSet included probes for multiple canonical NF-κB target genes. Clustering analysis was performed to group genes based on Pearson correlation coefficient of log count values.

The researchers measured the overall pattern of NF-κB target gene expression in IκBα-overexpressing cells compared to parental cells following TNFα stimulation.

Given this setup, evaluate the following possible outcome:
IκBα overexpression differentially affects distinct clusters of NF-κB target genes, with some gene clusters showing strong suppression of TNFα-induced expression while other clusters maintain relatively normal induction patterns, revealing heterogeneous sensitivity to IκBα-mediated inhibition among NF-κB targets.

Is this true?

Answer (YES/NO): NO